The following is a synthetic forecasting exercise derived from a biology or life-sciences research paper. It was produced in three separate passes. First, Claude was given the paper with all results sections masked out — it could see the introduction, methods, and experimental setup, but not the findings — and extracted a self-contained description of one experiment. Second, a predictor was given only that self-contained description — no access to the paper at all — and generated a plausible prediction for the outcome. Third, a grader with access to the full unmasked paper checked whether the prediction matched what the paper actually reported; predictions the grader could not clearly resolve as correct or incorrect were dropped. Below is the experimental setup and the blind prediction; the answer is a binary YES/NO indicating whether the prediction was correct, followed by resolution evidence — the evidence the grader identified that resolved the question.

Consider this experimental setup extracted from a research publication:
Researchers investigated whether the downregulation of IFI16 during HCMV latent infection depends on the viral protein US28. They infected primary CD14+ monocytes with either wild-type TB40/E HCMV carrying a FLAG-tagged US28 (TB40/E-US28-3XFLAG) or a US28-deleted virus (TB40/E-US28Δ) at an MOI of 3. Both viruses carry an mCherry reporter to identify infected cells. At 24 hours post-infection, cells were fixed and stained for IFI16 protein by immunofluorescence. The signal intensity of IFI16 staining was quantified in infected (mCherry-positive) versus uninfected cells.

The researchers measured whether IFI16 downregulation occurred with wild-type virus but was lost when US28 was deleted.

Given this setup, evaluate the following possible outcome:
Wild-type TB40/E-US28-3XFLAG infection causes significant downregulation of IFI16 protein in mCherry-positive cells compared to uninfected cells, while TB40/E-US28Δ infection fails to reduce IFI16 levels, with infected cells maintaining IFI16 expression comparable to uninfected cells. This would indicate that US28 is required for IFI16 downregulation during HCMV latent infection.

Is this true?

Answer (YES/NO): YES